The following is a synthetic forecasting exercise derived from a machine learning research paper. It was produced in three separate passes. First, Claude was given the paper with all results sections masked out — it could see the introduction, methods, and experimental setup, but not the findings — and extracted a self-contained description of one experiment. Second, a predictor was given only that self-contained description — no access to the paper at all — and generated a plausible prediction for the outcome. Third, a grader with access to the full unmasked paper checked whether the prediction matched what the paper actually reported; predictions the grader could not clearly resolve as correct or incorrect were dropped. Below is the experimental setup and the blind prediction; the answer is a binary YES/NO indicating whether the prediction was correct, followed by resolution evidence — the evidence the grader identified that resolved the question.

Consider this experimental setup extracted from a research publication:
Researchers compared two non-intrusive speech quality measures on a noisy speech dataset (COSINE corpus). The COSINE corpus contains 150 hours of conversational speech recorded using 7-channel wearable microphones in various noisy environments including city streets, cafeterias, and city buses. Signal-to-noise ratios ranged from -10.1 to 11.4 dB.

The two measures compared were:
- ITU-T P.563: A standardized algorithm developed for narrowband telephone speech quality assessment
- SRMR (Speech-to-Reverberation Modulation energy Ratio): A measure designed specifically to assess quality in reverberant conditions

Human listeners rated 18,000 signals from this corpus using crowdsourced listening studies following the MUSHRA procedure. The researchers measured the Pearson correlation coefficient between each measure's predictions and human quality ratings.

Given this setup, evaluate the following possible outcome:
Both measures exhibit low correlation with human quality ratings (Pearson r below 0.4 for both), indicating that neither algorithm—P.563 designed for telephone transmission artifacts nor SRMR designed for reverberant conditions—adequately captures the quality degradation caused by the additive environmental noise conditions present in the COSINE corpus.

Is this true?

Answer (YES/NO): NO